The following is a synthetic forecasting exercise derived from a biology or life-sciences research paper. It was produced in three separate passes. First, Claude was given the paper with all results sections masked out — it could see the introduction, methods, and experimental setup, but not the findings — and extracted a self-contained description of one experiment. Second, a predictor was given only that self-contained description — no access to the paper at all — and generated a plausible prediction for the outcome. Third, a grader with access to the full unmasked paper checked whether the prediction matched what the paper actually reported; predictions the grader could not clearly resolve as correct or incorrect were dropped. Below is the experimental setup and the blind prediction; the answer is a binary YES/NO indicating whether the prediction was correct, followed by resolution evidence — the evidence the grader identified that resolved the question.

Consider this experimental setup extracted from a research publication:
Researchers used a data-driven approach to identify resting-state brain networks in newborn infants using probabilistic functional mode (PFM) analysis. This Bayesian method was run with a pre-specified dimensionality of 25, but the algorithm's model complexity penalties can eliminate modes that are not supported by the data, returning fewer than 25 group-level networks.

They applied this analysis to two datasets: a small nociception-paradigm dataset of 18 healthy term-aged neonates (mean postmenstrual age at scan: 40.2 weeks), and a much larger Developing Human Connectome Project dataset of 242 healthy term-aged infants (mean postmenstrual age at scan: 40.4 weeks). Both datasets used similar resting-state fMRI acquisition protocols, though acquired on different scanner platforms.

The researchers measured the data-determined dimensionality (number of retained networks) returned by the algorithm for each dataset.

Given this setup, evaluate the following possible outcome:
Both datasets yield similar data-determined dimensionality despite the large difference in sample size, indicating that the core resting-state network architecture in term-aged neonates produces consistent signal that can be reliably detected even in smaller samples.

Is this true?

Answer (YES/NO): NO